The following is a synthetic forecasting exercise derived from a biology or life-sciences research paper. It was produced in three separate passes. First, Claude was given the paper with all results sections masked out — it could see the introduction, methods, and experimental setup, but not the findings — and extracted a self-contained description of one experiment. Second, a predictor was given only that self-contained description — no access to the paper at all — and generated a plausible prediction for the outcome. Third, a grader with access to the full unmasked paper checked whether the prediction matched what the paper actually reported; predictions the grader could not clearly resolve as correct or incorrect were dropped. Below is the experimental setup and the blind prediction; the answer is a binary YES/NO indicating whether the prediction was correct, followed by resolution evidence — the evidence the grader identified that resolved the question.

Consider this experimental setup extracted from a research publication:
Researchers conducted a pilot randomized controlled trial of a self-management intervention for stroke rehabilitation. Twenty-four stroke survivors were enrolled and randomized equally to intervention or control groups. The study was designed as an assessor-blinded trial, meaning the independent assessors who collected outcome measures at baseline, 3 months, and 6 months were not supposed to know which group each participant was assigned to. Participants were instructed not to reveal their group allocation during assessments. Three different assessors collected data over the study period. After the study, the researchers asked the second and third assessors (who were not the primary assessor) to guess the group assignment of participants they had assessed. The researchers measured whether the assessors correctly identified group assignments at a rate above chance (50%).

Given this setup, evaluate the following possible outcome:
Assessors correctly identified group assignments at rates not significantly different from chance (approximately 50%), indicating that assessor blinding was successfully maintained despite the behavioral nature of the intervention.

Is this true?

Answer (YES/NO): NO